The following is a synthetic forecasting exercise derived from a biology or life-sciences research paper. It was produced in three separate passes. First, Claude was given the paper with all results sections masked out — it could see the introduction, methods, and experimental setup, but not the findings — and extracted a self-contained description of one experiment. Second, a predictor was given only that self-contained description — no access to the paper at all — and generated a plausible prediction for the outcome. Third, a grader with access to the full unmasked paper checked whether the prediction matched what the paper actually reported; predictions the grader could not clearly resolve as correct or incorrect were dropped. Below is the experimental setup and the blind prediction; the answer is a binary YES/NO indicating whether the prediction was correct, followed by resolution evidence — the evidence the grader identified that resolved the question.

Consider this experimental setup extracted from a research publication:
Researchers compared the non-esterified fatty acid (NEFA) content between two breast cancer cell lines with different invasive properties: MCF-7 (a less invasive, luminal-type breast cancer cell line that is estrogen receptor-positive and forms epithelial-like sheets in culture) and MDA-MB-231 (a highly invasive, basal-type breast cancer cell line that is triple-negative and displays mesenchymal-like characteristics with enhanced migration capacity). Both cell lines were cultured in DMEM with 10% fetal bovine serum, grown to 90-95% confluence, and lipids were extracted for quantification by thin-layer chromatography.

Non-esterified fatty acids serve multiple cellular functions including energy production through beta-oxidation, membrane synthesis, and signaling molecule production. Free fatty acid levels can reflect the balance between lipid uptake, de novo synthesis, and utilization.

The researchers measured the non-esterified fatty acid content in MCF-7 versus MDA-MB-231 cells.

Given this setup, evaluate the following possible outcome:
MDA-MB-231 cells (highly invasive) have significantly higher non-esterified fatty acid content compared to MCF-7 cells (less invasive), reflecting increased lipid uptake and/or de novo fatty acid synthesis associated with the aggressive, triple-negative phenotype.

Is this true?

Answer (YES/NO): NO